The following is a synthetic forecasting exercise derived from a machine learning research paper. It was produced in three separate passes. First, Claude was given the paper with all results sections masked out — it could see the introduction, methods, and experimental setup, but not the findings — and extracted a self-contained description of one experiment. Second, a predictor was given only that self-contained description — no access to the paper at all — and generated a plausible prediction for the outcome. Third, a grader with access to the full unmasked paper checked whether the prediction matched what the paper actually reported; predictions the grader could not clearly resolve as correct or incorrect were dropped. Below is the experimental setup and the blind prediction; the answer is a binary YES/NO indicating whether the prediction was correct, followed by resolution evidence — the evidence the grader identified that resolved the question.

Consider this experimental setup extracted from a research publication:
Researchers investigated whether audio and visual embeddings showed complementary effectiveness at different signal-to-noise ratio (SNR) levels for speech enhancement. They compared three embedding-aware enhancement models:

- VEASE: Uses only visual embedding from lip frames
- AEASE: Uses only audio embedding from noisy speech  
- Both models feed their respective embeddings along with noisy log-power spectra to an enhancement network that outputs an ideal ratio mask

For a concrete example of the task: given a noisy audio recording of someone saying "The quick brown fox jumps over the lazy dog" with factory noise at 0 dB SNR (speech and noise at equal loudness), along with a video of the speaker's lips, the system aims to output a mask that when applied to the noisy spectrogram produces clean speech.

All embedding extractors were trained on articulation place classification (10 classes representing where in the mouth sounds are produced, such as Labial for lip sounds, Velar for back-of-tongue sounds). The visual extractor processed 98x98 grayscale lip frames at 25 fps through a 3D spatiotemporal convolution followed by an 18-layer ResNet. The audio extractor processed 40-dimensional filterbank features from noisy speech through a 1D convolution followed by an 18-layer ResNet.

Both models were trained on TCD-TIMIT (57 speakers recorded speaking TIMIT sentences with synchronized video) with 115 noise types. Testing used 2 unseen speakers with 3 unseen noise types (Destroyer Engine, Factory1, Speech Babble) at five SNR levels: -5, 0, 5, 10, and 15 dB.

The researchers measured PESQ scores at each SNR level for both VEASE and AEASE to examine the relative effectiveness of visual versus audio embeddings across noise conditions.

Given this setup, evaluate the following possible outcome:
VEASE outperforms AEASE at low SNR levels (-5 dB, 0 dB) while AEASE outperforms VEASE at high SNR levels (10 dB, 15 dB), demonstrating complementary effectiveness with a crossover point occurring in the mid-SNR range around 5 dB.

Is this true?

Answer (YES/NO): NO